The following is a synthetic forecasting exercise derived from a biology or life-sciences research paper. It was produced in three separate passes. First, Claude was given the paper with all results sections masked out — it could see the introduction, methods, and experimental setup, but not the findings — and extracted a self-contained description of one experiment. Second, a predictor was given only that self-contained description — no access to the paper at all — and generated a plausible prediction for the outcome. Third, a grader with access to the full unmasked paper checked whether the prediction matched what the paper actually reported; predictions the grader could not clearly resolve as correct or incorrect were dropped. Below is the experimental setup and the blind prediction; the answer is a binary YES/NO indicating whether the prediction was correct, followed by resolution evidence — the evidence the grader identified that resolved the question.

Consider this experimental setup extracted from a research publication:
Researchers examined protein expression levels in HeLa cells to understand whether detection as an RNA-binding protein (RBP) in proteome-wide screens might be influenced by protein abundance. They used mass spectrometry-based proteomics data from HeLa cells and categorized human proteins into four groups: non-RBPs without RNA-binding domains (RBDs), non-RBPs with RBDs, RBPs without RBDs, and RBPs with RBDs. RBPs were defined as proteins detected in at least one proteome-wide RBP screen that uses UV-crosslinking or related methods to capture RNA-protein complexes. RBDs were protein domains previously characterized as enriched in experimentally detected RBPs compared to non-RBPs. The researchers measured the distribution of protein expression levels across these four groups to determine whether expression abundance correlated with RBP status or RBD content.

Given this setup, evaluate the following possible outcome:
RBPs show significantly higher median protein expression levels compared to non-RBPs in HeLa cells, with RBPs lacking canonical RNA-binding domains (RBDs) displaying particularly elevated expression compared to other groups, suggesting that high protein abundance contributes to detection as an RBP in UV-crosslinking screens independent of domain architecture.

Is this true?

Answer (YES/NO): NO